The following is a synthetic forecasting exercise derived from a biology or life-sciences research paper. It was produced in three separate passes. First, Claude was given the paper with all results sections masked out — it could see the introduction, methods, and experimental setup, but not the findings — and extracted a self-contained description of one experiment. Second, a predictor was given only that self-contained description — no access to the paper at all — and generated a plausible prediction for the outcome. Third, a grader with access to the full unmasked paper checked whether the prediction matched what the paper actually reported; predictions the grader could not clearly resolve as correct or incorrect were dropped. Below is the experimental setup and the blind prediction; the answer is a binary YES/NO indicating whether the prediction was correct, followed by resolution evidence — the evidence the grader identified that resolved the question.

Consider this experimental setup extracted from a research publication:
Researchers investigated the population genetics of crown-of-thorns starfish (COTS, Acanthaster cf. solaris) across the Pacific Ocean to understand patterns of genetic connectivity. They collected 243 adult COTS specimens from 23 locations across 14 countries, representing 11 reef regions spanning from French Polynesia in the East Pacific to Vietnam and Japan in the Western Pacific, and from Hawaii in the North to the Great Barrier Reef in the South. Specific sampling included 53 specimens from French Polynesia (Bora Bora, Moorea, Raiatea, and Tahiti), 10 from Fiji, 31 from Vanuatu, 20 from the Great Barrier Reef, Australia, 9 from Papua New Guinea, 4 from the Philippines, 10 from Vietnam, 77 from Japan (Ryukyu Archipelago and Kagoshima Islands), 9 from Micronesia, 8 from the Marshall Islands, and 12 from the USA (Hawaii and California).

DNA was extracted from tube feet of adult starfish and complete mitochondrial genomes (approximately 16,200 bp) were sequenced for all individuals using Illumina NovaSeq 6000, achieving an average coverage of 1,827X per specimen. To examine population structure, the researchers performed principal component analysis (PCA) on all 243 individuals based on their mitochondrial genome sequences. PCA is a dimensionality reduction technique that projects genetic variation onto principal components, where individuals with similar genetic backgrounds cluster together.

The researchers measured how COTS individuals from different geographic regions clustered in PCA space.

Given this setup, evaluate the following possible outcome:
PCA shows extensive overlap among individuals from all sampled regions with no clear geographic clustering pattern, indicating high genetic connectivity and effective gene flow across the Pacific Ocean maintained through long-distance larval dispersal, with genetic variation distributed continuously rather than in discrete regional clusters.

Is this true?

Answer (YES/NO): NO